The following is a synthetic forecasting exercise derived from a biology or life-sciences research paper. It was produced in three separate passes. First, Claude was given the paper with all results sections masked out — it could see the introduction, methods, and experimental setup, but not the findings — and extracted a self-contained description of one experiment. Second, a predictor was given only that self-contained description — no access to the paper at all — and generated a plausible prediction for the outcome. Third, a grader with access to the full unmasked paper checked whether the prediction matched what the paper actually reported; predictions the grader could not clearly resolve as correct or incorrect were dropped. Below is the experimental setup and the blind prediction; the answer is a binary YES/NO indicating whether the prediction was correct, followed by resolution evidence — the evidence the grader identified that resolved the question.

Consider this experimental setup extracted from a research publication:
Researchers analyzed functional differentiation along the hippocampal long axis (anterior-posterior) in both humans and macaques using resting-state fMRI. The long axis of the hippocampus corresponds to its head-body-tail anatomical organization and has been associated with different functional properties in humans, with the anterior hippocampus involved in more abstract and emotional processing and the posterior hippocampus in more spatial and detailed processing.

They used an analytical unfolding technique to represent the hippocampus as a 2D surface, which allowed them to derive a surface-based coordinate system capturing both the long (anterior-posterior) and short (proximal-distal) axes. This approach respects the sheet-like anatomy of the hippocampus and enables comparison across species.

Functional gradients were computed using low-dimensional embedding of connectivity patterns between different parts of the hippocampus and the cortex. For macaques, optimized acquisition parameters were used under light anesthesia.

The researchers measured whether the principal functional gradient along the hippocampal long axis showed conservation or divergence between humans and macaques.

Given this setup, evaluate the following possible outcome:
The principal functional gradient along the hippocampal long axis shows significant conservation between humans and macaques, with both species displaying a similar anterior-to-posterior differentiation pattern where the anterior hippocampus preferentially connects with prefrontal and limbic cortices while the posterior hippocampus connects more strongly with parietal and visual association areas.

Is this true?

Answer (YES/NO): NO